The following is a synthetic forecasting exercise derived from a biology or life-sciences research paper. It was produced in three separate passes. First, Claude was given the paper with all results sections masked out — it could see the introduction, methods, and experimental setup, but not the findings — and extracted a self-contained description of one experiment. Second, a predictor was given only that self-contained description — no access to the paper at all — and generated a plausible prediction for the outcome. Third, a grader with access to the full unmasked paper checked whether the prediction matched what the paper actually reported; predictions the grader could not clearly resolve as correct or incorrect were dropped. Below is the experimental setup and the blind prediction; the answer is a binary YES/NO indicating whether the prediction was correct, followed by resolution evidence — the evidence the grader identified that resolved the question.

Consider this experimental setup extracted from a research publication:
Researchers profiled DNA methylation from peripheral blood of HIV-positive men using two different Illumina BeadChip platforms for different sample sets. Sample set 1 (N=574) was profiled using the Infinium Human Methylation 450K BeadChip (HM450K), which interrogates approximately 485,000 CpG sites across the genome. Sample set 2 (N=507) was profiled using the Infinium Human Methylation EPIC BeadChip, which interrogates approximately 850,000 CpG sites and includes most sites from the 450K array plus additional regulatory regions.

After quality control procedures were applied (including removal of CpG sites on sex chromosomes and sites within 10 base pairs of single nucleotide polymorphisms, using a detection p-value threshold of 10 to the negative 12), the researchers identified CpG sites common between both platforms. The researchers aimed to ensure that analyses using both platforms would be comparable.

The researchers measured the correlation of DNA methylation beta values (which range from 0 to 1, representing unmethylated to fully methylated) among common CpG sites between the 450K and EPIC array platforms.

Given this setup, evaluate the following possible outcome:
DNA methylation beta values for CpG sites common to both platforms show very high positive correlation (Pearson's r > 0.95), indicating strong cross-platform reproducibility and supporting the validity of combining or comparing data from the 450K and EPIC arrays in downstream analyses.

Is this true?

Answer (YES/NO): YES